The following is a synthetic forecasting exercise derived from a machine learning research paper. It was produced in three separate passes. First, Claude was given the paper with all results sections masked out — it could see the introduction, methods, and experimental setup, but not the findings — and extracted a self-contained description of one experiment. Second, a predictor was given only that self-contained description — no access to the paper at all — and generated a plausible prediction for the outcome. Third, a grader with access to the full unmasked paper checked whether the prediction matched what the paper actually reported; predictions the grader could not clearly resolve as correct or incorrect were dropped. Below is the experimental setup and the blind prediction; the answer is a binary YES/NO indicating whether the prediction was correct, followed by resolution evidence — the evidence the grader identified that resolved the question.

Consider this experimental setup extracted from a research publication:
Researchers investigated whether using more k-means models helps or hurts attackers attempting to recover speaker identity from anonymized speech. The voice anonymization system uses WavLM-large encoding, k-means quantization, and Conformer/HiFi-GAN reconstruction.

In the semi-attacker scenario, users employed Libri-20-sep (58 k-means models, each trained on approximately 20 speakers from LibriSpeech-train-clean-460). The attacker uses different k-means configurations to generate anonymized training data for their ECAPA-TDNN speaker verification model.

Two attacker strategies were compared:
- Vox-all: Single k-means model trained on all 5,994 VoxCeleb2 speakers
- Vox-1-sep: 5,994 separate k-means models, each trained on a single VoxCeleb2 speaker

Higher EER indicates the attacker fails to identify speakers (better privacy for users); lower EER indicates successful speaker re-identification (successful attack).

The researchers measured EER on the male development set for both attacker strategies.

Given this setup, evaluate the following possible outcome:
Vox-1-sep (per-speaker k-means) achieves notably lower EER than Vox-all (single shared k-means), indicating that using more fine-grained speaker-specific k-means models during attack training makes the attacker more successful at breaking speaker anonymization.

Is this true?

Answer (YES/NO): YES